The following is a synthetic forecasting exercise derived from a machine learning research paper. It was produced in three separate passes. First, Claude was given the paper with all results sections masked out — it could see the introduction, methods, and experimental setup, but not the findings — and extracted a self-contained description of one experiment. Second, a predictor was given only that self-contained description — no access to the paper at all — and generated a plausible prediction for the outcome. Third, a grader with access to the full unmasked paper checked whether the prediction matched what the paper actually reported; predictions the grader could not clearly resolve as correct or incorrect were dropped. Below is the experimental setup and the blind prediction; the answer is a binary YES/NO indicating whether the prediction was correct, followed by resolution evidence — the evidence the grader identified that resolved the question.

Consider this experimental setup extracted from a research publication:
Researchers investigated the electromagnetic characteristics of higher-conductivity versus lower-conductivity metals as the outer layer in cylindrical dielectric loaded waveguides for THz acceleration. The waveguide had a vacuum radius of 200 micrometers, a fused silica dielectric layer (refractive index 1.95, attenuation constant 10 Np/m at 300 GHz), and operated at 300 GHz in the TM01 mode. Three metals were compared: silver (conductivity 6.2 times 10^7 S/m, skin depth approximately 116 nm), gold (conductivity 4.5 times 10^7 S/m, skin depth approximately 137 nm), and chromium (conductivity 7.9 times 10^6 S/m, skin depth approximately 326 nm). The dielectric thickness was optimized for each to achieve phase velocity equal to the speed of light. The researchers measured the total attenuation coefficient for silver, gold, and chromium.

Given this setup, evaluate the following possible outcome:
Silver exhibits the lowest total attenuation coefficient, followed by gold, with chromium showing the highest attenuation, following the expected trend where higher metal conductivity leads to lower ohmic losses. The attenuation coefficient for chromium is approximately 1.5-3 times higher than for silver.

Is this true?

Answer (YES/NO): YES